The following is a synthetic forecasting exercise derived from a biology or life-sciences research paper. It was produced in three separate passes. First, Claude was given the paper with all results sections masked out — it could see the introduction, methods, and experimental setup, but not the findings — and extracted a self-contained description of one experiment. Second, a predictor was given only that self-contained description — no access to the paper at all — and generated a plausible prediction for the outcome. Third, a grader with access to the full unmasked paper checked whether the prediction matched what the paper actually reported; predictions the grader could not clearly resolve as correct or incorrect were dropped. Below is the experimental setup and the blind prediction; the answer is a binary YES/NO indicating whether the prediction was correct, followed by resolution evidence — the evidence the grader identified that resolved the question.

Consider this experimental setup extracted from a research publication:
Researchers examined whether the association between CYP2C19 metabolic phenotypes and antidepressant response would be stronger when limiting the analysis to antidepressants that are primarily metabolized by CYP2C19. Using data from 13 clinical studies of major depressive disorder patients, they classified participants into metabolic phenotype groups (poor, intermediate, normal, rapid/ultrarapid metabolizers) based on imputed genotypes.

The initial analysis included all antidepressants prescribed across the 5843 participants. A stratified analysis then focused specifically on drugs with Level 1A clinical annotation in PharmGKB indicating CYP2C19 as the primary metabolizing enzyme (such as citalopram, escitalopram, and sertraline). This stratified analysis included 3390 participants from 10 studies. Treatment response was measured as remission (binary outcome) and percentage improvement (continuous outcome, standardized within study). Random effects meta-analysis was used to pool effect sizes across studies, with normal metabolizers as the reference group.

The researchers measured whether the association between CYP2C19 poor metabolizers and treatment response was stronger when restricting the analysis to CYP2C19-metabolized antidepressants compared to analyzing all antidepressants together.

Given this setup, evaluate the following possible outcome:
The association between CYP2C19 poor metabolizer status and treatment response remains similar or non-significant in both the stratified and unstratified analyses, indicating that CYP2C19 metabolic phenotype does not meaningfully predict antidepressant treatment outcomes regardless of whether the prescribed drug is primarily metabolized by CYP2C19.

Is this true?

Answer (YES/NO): YES